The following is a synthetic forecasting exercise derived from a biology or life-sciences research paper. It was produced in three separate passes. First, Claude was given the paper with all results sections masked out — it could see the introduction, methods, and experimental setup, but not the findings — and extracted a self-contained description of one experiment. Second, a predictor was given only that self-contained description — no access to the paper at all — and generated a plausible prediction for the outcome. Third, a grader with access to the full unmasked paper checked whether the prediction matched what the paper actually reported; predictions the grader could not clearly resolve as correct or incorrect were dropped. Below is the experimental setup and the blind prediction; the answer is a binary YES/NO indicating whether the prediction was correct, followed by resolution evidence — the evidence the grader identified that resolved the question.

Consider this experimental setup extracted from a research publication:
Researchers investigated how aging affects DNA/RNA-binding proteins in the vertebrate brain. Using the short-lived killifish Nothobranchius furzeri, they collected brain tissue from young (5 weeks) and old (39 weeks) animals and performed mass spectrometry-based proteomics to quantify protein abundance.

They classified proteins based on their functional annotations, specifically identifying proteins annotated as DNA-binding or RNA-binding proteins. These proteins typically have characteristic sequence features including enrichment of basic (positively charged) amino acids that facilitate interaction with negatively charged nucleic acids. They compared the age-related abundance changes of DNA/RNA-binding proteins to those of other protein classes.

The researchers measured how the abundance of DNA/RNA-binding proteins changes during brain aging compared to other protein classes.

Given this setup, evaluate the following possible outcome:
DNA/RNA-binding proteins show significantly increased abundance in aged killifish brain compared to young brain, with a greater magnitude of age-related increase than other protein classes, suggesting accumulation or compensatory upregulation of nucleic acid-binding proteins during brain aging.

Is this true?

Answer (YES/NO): NO